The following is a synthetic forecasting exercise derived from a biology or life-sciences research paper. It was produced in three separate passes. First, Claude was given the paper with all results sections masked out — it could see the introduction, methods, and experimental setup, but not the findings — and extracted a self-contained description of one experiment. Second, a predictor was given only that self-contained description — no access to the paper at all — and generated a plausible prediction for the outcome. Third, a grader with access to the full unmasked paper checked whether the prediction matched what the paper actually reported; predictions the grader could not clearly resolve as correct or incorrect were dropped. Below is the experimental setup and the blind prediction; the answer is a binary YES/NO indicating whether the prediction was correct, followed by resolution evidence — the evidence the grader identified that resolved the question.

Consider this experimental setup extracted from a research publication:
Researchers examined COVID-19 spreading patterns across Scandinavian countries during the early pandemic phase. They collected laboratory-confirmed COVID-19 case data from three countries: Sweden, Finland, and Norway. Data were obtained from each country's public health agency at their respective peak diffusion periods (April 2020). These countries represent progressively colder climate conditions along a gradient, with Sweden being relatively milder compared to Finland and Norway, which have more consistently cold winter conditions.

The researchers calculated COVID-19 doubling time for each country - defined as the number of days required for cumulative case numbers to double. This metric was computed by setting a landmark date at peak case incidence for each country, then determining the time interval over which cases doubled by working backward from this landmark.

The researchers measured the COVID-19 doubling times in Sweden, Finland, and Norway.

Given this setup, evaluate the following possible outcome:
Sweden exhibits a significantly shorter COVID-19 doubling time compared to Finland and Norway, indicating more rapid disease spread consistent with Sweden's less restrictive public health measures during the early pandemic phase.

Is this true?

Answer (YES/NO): NO